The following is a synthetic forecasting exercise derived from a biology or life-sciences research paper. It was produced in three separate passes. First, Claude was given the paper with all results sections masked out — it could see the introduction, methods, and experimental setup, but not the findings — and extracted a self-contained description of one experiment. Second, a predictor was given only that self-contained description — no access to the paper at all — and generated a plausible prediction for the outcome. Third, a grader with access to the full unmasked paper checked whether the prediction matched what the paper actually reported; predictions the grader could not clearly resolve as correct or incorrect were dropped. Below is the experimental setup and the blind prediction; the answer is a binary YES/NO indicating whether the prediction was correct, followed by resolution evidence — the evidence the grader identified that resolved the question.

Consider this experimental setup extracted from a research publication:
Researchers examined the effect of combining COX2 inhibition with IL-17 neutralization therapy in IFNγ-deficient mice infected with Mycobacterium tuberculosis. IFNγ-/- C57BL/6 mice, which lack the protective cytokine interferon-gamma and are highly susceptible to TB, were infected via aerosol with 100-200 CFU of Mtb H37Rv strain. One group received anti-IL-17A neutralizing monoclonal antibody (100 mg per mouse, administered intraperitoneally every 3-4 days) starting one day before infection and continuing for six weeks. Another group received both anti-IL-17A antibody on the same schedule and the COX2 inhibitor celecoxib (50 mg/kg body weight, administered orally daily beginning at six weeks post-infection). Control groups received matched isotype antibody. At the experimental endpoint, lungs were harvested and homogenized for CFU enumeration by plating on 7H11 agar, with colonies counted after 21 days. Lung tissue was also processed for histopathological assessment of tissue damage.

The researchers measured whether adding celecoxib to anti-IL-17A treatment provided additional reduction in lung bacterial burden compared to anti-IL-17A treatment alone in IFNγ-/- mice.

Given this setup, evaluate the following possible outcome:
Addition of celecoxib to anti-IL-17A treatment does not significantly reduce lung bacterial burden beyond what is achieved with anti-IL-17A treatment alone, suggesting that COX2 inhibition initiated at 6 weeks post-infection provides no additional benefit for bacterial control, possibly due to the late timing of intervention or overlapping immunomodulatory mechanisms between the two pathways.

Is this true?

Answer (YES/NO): NO